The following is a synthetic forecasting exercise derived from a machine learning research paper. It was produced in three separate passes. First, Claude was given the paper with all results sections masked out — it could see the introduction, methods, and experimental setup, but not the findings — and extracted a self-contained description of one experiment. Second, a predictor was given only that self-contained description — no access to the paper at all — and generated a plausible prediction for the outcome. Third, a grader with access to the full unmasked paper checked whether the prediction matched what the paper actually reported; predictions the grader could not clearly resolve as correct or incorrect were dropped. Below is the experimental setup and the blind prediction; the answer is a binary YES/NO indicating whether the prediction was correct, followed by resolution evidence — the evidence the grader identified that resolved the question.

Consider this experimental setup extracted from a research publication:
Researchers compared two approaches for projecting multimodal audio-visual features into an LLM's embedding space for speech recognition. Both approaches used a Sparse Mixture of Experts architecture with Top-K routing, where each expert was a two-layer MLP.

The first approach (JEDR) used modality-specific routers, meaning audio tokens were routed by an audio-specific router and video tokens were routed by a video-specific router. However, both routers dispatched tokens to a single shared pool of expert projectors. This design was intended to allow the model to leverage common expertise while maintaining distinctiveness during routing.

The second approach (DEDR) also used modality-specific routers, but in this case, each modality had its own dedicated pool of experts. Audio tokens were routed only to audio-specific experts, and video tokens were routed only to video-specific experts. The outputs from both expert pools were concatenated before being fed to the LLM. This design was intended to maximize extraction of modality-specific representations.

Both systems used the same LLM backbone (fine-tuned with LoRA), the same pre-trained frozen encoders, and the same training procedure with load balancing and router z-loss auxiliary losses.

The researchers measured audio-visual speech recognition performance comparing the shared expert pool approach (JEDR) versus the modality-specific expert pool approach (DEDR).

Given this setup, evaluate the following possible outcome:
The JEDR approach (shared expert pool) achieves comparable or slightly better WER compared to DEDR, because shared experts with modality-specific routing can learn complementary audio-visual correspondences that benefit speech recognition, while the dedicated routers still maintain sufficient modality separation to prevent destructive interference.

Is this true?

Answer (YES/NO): NO